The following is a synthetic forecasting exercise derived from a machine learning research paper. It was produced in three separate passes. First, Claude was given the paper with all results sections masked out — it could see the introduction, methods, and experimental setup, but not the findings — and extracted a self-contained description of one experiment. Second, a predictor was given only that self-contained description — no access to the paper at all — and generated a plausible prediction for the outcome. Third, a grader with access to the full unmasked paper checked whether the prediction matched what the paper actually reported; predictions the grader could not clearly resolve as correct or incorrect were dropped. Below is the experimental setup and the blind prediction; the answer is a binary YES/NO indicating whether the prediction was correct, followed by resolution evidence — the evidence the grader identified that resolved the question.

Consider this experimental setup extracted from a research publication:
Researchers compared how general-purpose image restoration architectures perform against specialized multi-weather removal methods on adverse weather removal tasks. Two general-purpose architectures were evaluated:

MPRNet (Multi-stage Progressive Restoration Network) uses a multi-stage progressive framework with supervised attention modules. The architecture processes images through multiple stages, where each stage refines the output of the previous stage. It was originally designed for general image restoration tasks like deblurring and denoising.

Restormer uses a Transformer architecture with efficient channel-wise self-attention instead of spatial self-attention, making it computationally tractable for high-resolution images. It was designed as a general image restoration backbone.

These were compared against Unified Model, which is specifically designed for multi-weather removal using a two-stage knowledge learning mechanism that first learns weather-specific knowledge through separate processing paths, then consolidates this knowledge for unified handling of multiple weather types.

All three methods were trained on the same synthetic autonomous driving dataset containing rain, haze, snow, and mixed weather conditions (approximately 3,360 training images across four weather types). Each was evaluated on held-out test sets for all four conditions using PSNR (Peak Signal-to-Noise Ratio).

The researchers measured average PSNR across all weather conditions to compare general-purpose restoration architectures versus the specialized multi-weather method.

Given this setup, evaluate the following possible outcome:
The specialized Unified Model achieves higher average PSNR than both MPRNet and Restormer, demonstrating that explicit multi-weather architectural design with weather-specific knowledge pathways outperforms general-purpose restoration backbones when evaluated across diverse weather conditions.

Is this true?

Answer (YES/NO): YES